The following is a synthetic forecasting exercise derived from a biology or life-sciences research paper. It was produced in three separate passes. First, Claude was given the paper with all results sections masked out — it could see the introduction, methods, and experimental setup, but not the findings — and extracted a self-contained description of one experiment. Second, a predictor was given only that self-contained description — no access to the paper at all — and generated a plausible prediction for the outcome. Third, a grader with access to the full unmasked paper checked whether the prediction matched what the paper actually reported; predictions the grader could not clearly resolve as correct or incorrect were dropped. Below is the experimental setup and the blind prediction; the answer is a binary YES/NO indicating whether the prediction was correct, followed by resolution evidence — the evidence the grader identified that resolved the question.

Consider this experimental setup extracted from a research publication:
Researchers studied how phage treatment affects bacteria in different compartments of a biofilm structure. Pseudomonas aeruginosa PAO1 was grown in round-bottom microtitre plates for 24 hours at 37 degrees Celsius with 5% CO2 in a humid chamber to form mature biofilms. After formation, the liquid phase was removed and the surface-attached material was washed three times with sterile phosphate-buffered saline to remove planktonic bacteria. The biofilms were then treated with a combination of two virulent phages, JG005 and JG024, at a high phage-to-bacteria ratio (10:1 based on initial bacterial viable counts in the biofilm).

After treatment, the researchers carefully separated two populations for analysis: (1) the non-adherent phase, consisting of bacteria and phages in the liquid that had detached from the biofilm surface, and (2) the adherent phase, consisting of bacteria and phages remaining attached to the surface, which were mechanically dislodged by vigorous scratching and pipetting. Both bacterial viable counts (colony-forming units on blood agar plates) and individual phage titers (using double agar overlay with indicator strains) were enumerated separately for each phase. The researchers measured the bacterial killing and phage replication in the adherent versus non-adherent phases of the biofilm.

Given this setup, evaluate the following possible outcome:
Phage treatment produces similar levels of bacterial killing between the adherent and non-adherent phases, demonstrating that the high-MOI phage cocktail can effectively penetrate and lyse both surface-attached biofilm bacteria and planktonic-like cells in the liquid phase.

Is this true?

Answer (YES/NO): NO